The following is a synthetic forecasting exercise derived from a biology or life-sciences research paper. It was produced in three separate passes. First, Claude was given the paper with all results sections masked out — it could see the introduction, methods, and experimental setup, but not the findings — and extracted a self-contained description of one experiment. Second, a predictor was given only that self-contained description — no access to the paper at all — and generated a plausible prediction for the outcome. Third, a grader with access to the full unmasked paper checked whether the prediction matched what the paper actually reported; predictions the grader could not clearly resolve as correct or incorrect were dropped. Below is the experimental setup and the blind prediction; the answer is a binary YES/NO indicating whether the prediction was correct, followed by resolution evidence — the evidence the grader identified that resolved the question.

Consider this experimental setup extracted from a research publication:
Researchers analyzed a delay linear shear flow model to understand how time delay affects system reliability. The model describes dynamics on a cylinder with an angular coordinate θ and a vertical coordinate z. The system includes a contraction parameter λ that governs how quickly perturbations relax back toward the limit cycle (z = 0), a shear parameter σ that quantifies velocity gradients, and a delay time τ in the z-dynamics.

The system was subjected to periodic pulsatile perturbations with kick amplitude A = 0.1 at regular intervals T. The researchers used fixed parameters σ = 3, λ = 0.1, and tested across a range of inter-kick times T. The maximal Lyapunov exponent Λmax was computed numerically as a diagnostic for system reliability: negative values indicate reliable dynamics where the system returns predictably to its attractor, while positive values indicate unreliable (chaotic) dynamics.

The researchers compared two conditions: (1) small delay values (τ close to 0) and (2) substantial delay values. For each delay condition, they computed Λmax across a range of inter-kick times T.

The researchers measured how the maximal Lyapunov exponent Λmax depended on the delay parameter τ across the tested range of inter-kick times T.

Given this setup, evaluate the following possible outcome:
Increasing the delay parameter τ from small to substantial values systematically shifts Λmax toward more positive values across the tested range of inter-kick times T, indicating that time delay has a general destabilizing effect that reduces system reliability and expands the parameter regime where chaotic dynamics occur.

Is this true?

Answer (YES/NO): NO